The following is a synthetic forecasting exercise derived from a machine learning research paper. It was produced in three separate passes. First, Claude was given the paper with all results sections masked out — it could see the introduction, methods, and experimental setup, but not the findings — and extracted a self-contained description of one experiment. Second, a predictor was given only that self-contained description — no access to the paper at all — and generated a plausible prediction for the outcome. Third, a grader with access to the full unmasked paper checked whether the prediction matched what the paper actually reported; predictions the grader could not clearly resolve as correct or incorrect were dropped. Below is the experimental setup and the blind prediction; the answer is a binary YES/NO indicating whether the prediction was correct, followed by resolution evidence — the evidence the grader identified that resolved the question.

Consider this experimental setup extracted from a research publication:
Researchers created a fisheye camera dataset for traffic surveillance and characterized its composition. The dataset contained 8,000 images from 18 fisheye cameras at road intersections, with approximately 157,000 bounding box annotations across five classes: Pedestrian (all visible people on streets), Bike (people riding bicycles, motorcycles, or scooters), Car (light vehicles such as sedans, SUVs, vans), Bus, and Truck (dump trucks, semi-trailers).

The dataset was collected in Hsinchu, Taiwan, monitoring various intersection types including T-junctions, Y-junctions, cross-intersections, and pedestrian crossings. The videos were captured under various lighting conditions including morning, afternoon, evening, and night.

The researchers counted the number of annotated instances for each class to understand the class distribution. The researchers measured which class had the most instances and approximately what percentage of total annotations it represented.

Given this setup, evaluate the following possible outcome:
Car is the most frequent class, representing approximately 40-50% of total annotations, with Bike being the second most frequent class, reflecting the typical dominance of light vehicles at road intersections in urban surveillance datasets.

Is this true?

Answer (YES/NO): NO